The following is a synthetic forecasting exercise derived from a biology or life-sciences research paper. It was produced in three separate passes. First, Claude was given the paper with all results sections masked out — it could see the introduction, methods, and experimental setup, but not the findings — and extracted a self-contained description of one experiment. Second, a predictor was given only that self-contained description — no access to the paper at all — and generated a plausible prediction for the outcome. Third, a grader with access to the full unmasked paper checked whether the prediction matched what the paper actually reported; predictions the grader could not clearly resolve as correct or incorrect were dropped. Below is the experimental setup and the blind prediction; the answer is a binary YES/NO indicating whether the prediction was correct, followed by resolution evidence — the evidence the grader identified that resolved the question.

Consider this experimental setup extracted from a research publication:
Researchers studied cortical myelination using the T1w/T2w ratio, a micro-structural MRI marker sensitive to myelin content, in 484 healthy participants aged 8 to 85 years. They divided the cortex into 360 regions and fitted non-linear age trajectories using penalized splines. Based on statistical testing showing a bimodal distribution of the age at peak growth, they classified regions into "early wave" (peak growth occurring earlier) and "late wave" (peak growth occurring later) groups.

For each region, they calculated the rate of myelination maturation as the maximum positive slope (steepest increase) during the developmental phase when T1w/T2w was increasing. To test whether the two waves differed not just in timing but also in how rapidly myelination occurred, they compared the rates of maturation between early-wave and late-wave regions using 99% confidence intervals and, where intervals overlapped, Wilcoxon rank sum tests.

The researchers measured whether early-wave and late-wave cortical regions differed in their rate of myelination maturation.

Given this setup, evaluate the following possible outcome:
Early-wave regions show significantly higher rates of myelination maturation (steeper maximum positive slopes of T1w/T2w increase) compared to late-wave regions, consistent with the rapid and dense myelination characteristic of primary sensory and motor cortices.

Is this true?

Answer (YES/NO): YES